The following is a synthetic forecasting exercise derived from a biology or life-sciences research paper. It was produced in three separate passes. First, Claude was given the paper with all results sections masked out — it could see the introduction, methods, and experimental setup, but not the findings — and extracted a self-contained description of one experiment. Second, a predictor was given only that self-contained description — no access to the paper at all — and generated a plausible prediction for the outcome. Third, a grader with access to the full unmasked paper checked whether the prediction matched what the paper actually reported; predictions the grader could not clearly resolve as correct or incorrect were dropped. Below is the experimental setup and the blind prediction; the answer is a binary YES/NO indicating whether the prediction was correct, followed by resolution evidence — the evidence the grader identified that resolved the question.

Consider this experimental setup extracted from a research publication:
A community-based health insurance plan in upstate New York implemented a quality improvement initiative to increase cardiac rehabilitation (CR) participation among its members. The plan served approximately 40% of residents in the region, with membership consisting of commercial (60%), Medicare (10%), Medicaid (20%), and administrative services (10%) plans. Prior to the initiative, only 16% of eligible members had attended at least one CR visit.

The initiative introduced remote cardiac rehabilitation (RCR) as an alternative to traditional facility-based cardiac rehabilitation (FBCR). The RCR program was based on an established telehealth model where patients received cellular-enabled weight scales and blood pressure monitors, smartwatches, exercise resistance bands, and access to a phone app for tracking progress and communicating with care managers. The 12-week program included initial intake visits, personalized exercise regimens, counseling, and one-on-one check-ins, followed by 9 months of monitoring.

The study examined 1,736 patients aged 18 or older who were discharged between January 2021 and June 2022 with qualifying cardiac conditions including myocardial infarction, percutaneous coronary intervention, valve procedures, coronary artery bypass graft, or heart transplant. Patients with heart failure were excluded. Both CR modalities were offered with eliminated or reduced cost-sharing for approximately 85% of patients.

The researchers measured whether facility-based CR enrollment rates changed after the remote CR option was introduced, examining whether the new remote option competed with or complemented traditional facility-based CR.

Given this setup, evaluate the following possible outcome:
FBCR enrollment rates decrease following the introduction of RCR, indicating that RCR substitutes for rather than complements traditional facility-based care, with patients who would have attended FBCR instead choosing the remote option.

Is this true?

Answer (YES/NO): NO